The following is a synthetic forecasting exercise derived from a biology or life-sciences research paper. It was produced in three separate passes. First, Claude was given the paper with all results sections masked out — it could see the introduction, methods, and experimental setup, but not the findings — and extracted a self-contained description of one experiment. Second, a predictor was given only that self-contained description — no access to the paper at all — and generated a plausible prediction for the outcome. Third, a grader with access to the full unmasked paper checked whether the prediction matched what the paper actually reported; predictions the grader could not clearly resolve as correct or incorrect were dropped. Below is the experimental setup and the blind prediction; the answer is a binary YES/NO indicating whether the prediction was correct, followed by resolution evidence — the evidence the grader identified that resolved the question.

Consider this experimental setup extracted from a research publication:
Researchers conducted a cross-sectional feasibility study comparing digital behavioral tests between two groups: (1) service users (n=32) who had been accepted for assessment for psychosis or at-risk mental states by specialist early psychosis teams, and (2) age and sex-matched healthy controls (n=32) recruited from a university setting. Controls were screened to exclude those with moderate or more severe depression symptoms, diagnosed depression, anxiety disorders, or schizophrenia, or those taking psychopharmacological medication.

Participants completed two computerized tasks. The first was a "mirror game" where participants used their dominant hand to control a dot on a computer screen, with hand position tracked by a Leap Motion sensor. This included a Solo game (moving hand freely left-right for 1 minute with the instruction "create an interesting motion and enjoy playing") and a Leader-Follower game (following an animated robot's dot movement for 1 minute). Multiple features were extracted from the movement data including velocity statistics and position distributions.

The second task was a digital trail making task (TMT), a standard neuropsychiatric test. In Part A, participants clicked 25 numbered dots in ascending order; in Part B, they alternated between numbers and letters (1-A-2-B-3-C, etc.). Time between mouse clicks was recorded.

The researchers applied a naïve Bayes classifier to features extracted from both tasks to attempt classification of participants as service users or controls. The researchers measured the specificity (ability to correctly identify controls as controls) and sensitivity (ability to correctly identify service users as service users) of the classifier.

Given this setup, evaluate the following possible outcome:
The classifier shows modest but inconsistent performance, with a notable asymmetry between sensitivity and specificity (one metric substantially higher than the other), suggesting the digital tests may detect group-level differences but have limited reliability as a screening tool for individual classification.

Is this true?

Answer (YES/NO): NO